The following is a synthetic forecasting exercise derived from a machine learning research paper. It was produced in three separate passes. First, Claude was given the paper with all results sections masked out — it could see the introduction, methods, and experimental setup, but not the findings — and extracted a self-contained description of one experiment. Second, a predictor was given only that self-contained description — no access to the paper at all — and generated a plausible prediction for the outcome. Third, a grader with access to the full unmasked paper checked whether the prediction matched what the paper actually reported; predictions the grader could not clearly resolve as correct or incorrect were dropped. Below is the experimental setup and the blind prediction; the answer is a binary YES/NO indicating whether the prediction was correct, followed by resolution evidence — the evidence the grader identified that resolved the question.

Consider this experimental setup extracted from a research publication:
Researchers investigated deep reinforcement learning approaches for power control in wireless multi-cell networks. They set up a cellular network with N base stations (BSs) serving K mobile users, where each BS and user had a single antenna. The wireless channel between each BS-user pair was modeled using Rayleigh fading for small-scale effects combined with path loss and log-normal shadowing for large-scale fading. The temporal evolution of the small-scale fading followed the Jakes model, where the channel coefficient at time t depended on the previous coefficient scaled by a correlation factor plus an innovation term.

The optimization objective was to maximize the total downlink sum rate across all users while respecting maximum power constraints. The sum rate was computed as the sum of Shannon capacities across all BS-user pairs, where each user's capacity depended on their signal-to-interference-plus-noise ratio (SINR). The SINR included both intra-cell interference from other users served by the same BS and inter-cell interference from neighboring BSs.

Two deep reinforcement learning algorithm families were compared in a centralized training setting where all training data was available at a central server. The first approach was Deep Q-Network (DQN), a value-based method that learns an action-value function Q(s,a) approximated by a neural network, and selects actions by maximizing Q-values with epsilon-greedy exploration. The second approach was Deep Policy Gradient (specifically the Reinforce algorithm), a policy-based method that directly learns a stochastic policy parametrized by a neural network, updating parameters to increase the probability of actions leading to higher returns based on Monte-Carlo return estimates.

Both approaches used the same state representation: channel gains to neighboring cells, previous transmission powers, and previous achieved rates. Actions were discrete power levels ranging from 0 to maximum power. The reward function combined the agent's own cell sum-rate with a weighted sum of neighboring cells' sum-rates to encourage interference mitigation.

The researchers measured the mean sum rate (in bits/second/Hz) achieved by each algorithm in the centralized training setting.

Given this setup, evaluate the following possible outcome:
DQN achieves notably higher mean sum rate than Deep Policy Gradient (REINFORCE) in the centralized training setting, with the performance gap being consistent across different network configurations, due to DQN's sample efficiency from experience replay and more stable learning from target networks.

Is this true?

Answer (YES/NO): NO